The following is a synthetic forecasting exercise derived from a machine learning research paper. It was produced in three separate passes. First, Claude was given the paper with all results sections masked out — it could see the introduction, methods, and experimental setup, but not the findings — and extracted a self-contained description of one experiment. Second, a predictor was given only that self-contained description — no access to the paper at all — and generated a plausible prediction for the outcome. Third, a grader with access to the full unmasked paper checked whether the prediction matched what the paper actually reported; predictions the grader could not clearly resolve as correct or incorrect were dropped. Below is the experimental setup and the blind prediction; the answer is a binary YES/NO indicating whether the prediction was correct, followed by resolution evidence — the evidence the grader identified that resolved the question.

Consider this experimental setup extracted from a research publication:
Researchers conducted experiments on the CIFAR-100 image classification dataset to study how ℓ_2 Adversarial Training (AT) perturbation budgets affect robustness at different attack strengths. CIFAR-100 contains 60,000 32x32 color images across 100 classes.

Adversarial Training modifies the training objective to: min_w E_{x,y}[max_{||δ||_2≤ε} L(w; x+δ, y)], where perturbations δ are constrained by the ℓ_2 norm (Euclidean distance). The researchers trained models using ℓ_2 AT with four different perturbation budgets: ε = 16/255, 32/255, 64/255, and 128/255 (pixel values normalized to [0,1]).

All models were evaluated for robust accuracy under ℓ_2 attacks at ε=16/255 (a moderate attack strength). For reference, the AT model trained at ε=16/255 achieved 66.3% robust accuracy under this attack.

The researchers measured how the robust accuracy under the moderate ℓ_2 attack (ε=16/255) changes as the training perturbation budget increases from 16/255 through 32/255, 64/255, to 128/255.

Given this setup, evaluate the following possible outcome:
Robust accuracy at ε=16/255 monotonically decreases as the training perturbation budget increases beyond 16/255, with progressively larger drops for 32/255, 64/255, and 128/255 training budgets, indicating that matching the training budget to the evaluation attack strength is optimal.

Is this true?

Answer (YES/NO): NO